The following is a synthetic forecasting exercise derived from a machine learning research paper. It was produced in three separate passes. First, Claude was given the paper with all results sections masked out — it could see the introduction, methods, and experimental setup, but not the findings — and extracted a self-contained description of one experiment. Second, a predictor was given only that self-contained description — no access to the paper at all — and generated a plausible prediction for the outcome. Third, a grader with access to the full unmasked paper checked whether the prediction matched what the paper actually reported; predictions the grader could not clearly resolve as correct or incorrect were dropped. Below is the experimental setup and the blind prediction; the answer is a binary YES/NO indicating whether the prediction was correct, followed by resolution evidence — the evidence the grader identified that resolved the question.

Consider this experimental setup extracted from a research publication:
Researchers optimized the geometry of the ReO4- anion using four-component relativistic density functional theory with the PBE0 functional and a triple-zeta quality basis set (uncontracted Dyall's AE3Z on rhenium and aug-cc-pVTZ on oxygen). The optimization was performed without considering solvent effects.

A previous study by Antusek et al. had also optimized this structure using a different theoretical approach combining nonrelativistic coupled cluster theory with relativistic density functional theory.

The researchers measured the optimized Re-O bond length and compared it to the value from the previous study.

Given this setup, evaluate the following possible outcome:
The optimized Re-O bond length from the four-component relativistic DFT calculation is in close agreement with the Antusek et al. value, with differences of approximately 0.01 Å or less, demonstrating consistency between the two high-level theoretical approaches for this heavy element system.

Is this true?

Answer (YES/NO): YES